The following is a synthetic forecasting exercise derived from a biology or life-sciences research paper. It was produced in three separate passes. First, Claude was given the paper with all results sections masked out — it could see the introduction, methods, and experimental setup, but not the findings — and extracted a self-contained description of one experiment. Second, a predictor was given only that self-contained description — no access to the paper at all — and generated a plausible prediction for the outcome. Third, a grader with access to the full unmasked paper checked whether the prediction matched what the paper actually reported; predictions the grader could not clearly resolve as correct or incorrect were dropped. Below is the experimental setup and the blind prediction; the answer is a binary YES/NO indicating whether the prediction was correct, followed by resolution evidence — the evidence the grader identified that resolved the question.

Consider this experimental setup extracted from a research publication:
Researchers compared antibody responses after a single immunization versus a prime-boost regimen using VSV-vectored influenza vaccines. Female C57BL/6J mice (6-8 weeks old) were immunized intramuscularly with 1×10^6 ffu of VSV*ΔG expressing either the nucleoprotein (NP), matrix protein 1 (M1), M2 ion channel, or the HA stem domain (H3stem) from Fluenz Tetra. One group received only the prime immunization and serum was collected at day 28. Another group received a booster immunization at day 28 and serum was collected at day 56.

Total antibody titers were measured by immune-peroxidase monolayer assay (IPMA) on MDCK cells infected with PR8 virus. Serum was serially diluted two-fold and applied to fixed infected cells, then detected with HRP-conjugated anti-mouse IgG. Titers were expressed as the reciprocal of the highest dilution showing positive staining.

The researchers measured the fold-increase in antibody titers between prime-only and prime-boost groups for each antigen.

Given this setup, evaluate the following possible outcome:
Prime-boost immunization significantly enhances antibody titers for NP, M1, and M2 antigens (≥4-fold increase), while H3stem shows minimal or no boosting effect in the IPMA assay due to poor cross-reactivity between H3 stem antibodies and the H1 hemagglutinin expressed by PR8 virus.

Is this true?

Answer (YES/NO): NO